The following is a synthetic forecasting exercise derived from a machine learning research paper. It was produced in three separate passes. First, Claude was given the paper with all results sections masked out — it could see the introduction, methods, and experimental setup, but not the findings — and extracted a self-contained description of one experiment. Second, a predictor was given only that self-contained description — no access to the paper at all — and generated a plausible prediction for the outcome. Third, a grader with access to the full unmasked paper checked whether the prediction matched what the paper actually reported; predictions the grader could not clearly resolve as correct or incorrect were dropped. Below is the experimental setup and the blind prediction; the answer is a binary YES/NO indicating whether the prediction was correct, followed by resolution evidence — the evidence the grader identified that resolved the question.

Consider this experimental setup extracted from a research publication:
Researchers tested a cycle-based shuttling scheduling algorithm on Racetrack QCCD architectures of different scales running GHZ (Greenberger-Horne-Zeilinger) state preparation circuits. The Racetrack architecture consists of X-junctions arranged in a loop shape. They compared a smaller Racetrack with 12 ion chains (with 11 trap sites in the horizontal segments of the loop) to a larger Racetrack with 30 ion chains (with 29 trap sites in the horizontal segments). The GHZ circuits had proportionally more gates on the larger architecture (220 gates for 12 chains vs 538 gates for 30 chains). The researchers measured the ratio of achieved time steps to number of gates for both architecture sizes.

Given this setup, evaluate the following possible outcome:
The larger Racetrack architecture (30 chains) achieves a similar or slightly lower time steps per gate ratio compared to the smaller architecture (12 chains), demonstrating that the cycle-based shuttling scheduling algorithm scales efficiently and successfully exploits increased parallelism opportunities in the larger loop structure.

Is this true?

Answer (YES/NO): NO